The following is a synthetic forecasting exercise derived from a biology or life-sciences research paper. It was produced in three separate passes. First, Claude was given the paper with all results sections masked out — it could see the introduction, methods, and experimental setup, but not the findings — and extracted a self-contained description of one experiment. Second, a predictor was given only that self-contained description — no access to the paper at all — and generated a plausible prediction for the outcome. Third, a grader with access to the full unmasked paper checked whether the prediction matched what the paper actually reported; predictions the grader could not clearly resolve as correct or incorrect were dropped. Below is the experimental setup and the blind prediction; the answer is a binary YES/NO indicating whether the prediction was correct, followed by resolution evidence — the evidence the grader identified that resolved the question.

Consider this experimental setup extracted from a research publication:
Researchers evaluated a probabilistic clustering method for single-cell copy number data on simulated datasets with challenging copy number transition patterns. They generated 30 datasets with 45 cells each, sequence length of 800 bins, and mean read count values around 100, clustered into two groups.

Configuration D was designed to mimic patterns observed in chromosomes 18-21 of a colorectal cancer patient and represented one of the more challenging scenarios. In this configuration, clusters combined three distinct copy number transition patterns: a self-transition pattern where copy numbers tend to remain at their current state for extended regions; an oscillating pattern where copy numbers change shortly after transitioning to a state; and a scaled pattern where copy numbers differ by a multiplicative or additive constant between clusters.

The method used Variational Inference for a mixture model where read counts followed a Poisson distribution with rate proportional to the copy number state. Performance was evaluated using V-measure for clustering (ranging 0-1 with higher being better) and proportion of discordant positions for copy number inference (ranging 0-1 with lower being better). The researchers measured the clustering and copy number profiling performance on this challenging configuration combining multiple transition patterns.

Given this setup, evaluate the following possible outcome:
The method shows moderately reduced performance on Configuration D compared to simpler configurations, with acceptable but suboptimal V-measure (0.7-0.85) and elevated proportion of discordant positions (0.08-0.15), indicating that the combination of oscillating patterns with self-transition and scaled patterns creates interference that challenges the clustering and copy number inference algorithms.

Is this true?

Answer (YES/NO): NO